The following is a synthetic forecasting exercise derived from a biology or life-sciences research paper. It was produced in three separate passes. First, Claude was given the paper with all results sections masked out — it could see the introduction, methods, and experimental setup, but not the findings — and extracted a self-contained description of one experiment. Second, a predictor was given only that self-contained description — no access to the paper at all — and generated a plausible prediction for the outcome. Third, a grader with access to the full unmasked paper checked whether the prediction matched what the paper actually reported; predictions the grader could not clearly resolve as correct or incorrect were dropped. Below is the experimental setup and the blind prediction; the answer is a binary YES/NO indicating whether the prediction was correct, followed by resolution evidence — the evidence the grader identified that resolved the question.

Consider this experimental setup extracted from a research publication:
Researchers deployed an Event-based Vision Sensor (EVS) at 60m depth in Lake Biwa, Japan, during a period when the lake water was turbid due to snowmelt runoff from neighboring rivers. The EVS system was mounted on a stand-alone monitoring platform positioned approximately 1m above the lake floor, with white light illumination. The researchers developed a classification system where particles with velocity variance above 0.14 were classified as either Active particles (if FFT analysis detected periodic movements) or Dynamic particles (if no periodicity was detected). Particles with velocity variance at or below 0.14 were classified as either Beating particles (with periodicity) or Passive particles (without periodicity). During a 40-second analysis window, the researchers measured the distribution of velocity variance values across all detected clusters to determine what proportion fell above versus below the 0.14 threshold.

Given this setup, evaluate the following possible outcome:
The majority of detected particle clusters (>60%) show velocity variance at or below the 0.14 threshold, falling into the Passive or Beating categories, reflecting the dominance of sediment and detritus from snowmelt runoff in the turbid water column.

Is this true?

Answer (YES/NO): NO